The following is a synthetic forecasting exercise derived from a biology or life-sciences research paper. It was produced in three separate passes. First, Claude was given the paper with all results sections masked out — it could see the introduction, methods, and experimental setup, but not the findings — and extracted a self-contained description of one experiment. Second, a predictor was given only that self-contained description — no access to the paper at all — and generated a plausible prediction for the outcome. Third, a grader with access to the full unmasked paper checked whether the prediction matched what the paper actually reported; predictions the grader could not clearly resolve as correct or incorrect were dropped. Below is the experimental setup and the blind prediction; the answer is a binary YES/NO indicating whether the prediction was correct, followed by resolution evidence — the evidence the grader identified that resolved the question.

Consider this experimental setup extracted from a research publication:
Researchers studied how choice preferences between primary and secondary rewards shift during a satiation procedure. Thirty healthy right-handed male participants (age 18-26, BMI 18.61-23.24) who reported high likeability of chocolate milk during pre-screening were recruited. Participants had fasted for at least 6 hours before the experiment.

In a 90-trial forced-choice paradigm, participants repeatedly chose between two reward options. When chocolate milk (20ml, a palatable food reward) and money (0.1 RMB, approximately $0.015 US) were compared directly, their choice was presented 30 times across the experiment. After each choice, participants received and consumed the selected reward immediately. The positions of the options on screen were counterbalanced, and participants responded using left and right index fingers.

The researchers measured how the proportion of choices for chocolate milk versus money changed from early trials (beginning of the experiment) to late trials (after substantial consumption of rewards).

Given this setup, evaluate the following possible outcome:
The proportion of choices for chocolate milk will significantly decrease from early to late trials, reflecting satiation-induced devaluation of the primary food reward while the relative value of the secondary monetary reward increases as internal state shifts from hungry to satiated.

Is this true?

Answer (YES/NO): YES